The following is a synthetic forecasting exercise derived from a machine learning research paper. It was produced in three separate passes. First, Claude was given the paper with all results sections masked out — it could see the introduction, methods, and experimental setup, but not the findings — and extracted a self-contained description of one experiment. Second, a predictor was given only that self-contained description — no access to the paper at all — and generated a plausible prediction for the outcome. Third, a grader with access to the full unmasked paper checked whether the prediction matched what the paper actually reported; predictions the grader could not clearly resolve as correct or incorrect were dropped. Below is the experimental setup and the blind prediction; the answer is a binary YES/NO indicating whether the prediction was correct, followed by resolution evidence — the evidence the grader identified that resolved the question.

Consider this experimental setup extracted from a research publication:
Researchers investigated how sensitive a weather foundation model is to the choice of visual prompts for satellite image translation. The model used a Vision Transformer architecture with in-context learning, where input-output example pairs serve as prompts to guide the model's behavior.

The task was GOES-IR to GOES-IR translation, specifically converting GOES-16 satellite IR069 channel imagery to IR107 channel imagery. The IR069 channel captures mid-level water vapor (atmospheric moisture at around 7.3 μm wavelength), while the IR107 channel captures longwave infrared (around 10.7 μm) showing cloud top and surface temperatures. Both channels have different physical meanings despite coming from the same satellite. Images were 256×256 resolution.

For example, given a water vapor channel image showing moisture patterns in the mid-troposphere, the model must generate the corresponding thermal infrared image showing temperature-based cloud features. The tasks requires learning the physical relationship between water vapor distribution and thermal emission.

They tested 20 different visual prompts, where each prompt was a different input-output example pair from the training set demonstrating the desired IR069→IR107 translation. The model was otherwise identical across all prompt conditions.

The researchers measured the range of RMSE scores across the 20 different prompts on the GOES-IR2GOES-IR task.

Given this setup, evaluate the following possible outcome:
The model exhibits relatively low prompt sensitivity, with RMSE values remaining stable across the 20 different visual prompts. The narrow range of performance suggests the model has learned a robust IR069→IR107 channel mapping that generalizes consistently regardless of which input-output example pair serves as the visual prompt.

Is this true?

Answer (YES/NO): NO